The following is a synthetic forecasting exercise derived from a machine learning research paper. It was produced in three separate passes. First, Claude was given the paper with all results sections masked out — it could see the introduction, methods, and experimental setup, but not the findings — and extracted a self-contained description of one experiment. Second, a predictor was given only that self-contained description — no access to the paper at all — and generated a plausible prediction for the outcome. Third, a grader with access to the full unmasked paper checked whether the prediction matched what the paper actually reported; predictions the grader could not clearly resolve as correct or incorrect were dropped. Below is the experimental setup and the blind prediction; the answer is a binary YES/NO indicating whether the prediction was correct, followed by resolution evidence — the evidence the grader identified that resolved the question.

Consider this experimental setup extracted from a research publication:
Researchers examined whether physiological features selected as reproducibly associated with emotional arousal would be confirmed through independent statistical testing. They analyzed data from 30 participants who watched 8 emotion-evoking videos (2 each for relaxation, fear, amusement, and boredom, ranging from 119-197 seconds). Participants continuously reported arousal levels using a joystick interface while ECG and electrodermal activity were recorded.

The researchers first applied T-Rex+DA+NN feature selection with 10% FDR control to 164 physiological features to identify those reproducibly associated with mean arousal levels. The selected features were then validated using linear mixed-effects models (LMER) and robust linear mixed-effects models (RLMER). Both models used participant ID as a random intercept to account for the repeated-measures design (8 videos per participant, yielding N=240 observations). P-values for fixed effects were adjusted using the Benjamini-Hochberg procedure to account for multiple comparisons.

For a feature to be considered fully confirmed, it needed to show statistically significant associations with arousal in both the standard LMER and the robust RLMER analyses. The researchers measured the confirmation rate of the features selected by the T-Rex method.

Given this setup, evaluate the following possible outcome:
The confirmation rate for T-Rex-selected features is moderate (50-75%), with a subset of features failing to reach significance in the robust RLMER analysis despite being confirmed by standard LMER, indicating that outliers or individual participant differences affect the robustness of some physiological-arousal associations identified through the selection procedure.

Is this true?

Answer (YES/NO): NO